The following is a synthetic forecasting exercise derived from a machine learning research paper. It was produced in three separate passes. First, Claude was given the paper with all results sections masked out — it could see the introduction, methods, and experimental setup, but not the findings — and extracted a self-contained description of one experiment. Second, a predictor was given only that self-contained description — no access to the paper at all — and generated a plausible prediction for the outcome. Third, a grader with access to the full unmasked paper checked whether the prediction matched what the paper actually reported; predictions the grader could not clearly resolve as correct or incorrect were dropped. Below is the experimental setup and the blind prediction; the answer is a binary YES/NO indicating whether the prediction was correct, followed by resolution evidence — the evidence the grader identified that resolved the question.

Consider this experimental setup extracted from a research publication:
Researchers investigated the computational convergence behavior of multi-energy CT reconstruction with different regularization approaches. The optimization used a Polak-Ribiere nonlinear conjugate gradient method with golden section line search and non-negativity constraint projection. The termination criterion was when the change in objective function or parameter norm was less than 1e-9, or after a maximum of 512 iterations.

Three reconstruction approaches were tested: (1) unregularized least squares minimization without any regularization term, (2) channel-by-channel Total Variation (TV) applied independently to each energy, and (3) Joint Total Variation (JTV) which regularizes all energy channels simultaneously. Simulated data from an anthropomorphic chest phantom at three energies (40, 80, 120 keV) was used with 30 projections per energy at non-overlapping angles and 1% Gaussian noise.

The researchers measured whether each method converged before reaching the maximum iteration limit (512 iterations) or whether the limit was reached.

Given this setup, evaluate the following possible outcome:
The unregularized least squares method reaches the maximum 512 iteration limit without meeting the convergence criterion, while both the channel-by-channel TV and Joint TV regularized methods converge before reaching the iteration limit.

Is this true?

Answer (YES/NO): YES